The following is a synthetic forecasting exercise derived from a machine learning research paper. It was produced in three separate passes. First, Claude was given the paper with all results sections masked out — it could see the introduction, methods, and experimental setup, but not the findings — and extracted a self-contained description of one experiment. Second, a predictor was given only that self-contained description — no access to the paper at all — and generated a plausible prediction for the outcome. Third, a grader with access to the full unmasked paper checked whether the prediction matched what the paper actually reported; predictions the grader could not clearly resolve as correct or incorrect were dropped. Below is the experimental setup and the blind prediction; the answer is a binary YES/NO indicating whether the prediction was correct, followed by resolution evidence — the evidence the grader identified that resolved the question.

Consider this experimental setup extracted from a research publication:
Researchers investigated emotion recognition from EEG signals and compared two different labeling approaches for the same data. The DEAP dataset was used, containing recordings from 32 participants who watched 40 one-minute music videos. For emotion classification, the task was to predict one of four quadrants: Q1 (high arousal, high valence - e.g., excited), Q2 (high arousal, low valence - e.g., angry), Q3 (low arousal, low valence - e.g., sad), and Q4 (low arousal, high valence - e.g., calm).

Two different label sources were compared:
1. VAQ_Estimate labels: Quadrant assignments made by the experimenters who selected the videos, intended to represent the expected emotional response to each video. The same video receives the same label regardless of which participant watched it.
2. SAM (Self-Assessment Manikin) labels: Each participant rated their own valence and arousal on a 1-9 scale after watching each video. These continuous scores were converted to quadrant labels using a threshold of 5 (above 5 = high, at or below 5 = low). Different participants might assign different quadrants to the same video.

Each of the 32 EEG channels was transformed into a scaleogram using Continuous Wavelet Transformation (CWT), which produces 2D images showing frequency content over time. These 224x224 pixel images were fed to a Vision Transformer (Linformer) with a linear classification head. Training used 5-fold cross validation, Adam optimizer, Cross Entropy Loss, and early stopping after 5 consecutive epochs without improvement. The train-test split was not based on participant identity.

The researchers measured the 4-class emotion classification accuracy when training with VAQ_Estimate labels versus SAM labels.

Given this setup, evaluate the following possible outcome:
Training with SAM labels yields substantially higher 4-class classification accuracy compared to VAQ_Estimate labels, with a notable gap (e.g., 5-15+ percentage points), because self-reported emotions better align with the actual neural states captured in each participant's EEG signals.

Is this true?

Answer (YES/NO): NO